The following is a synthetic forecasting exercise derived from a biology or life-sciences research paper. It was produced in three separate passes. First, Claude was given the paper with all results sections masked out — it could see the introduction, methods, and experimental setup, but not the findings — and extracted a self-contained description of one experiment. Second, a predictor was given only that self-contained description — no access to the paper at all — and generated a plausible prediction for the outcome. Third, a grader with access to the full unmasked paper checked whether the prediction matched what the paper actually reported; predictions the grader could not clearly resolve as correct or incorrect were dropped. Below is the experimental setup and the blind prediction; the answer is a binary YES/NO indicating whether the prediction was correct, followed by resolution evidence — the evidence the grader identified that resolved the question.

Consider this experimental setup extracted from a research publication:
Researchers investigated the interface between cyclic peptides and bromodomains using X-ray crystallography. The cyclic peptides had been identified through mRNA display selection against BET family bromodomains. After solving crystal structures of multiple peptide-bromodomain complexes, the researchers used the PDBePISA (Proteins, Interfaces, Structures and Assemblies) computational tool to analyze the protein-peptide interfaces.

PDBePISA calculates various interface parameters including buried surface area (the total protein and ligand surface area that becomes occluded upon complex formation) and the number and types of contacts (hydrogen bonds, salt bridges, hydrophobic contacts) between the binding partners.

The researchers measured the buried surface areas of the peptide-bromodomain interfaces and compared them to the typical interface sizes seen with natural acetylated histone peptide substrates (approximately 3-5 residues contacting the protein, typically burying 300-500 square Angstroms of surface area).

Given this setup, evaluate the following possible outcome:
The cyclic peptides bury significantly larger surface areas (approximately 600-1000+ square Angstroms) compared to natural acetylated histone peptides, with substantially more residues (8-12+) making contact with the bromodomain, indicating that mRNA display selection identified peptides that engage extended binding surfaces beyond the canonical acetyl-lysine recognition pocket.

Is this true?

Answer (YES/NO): YES